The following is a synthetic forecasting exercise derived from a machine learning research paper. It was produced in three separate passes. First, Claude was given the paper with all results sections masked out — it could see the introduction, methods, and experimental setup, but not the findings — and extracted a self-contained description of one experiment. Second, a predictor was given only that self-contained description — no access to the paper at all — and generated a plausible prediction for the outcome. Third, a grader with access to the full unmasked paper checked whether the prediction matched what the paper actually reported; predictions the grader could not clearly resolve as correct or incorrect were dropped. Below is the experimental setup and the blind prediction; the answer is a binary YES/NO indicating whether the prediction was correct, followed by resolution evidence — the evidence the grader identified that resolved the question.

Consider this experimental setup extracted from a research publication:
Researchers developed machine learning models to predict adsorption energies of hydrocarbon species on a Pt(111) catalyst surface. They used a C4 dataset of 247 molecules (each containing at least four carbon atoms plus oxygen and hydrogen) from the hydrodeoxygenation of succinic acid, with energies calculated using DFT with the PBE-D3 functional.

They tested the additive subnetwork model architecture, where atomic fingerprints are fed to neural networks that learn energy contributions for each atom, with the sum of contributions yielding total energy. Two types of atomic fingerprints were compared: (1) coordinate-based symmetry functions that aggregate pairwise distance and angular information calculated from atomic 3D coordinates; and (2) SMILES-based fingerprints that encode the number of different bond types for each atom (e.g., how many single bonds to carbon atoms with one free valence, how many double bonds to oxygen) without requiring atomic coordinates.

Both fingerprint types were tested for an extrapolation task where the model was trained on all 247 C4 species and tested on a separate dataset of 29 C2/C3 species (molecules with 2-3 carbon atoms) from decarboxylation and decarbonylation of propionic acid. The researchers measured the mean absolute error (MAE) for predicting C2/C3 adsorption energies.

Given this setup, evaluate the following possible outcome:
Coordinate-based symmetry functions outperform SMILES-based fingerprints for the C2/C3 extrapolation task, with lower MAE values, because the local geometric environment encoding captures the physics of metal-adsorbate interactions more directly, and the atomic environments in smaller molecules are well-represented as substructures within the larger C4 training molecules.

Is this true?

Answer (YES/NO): YES